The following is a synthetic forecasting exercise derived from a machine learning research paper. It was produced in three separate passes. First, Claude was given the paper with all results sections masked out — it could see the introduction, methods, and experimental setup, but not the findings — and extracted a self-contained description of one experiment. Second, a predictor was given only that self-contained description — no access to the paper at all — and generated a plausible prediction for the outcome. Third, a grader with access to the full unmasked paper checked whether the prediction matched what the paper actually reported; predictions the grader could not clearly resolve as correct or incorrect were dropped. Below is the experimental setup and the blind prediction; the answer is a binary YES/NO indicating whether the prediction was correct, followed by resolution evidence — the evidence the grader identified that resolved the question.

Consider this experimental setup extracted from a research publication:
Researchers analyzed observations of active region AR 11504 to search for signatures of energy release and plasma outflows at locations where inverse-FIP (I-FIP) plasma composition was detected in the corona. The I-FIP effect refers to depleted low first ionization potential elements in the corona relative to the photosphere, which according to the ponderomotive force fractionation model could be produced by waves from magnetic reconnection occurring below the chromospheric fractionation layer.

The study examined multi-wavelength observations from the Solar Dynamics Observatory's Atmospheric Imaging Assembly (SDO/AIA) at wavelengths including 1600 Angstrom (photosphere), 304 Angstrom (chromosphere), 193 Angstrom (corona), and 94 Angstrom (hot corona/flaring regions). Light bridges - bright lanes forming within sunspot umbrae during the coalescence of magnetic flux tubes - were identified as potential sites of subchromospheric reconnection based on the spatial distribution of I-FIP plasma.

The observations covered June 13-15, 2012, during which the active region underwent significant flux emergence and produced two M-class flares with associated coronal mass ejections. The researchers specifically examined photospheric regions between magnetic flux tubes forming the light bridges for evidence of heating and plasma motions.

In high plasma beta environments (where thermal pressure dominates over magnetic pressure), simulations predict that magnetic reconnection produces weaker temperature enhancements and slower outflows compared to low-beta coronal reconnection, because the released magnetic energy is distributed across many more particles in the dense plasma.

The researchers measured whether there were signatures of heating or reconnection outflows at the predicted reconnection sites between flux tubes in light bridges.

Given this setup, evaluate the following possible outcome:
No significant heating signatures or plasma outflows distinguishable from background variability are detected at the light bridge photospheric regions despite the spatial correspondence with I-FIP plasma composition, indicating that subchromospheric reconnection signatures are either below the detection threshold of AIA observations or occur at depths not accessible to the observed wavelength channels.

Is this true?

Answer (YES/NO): NO